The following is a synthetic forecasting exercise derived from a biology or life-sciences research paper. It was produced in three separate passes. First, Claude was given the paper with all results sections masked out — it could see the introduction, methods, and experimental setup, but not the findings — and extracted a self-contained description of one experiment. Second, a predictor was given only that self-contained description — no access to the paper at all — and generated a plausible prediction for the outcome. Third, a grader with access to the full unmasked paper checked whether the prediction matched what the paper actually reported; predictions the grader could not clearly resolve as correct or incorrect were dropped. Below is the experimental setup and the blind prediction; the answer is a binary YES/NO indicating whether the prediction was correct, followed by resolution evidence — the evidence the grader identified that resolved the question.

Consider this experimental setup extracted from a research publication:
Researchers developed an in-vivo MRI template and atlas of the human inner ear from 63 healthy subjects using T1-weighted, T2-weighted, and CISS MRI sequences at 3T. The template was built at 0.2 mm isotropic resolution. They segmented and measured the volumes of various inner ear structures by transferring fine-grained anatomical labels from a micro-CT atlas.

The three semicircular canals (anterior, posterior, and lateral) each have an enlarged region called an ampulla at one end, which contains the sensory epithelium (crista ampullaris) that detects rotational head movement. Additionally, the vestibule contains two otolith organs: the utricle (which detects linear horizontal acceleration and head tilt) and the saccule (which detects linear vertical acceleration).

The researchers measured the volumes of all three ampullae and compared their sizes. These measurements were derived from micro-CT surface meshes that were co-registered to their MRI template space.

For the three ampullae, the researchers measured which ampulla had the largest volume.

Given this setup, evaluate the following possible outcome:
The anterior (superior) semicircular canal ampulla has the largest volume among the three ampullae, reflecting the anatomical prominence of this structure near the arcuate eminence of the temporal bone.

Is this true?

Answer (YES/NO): NO